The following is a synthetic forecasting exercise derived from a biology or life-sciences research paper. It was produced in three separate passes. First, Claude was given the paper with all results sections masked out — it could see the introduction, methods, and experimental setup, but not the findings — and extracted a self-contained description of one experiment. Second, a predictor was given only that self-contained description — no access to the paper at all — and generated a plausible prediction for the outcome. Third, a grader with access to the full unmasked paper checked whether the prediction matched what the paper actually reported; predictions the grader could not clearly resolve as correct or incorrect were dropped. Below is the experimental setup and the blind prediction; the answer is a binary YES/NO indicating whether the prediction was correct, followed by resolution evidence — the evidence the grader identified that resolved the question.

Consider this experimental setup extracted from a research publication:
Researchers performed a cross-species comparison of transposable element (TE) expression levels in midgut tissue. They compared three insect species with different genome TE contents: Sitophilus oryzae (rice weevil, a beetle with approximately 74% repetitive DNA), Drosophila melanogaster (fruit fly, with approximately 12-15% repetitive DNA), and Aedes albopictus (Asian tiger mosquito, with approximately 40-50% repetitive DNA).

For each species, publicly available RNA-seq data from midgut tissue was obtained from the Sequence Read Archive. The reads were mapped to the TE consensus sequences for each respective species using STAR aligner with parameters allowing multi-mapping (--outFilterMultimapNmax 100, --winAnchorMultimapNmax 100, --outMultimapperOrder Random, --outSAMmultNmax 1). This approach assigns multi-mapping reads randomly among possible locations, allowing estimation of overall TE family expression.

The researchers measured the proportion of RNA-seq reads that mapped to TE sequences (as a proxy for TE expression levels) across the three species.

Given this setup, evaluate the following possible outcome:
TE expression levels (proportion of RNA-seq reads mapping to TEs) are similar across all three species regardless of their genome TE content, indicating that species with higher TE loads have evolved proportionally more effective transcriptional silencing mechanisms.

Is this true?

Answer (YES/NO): NO